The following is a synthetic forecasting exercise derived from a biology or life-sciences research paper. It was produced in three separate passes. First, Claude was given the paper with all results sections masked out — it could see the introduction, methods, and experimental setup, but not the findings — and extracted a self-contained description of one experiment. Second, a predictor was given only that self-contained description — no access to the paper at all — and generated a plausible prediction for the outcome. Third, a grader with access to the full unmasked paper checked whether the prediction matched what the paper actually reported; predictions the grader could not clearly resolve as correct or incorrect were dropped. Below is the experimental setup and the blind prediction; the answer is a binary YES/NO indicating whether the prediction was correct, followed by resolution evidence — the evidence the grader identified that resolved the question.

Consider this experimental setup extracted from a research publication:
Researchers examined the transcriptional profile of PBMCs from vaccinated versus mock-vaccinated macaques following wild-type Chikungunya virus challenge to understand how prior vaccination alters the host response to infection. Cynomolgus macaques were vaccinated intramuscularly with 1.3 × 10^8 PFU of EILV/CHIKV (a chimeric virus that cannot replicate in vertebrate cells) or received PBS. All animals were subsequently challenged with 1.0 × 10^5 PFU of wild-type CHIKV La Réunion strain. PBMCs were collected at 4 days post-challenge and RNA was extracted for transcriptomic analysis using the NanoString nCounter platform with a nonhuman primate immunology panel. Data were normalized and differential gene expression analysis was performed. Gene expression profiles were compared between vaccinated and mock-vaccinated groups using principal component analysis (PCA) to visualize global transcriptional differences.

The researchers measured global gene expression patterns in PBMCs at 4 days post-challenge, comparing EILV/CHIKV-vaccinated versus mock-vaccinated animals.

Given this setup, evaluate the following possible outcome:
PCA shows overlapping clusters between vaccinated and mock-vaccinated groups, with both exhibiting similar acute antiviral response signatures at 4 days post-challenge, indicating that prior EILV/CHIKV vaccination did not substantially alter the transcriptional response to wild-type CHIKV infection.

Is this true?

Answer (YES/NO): NO